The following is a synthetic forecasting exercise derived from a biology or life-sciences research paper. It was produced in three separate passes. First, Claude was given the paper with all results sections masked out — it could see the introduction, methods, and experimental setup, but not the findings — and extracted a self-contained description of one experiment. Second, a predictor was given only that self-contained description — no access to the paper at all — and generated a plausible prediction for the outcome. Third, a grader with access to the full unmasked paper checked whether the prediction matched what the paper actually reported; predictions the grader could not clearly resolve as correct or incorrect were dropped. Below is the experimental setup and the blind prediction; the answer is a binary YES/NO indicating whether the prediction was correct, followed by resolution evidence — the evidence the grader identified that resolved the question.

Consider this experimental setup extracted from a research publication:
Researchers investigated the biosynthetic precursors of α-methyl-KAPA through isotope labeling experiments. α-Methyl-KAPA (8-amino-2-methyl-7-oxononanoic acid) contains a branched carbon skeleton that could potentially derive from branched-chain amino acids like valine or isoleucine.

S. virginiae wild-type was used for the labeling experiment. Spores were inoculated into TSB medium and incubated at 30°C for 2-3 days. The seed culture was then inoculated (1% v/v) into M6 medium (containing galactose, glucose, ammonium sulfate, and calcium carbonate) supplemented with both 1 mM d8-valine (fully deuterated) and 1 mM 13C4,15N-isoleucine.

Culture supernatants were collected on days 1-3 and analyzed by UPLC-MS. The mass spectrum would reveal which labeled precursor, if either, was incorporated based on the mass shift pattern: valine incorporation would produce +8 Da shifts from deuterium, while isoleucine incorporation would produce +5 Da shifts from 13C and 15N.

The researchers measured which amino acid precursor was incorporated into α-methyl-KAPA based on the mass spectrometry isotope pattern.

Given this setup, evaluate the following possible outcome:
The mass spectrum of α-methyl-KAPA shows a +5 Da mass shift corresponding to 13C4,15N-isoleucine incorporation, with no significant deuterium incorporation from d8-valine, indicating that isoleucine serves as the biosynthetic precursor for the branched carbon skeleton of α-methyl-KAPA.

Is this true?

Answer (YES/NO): NO